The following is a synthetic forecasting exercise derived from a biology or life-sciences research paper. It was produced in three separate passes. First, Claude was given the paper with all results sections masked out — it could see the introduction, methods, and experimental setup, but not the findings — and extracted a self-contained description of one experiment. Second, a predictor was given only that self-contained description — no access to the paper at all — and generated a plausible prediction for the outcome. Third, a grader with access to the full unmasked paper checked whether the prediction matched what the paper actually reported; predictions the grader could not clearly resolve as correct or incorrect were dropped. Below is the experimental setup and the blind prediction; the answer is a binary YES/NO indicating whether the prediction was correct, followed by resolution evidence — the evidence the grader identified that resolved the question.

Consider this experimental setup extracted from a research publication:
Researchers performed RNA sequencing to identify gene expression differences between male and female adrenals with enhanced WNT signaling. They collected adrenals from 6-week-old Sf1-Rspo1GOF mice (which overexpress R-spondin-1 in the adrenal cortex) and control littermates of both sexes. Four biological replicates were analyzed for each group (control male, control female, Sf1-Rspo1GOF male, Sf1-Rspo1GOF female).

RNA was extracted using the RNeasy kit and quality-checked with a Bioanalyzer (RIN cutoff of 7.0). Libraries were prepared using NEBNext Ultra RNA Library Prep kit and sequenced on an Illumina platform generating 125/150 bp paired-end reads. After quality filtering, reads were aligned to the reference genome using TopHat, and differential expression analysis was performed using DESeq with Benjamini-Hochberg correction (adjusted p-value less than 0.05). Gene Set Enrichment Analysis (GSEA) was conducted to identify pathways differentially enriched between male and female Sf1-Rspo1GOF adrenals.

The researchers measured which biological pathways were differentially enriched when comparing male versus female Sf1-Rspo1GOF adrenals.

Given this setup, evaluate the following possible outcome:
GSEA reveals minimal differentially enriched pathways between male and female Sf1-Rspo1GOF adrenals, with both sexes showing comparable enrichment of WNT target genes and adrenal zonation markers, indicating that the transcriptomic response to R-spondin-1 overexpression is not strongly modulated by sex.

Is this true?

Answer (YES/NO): NO